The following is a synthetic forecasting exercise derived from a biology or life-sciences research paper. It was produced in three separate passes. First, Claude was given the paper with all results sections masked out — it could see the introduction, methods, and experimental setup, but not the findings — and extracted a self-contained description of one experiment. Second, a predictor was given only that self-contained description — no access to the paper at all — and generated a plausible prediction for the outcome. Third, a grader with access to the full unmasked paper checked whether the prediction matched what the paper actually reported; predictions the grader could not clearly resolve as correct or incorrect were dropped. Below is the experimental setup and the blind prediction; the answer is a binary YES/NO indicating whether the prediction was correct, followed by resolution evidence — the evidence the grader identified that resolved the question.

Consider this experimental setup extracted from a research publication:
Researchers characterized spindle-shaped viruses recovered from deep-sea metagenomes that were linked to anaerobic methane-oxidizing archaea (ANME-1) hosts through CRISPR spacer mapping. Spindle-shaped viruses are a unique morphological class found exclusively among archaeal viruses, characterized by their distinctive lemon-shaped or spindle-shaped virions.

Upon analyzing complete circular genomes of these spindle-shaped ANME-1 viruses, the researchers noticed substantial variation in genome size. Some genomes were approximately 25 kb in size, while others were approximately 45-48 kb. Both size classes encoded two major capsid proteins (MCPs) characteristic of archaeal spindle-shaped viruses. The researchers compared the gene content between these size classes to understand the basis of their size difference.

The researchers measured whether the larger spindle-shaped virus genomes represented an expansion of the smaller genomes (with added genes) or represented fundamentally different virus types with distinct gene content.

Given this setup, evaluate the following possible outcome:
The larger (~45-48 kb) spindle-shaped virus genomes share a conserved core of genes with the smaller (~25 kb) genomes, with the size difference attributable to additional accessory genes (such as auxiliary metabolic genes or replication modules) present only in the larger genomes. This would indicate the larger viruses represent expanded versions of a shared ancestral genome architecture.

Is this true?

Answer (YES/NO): YES